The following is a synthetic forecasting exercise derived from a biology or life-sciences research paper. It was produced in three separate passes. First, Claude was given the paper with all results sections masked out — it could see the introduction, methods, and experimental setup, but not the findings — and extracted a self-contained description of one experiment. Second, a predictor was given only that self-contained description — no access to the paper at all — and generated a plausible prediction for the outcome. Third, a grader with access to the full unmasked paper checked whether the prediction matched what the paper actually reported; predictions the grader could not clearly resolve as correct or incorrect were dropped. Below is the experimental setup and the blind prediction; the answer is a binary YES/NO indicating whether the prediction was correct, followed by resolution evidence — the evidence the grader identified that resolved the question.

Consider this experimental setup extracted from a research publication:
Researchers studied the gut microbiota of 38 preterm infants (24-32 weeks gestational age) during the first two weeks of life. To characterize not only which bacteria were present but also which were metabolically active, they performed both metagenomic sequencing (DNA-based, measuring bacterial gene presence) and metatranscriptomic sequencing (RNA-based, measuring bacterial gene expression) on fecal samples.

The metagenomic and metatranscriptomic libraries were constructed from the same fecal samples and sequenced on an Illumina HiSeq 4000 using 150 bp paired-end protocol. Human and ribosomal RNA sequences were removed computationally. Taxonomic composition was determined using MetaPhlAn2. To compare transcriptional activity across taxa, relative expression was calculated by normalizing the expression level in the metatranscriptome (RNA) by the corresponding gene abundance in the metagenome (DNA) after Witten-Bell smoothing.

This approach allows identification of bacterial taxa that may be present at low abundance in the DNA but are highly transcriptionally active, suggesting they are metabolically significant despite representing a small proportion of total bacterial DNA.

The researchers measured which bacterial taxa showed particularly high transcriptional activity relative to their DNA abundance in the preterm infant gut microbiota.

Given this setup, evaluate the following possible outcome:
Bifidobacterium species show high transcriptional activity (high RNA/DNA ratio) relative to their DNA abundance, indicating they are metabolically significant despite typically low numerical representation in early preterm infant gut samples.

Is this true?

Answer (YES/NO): YES